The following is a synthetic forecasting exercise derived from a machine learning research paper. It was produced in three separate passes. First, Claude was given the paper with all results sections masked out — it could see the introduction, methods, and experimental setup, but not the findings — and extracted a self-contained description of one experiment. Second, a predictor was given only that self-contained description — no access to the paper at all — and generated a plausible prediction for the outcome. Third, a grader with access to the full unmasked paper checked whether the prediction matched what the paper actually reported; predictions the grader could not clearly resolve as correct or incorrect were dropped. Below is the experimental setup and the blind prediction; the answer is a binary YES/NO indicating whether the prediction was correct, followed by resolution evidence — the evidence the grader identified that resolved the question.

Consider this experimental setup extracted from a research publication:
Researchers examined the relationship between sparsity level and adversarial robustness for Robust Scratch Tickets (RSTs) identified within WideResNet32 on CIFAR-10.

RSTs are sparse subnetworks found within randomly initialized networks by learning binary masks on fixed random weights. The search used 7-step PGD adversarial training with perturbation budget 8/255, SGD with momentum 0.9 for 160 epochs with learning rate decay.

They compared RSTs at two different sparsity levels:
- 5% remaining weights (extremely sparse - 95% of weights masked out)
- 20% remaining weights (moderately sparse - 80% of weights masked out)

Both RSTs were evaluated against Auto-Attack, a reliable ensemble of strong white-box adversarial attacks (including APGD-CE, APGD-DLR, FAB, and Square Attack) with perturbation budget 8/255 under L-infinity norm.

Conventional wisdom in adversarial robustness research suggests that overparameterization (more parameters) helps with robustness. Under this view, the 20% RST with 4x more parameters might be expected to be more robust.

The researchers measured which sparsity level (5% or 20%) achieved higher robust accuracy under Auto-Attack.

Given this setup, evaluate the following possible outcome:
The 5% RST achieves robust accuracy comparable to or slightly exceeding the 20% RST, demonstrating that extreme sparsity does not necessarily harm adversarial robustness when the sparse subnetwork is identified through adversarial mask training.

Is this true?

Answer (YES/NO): YES